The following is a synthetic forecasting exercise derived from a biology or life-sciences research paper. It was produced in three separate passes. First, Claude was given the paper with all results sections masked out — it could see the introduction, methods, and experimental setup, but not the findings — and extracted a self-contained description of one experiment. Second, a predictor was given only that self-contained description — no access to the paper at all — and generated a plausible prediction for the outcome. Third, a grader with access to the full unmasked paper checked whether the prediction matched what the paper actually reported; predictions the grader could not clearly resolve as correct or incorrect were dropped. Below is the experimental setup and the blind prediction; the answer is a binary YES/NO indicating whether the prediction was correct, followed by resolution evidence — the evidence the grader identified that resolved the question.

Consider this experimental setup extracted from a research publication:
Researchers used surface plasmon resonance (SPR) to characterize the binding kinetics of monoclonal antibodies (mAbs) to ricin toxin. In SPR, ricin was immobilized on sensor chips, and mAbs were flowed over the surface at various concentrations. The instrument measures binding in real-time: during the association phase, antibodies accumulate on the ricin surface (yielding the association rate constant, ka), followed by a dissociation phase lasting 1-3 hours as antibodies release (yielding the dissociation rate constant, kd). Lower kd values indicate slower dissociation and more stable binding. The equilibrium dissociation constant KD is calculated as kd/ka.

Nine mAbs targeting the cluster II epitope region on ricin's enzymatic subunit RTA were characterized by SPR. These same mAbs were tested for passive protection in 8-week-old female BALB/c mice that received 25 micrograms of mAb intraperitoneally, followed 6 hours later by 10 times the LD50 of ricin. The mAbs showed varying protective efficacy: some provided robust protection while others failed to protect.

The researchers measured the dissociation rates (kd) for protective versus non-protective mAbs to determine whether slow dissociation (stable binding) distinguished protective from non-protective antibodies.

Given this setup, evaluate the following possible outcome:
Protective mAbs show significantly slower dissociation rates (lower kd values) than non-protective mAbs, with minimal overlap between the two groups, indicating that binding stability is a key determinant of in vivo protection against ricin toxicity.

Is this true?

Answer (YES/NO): NO